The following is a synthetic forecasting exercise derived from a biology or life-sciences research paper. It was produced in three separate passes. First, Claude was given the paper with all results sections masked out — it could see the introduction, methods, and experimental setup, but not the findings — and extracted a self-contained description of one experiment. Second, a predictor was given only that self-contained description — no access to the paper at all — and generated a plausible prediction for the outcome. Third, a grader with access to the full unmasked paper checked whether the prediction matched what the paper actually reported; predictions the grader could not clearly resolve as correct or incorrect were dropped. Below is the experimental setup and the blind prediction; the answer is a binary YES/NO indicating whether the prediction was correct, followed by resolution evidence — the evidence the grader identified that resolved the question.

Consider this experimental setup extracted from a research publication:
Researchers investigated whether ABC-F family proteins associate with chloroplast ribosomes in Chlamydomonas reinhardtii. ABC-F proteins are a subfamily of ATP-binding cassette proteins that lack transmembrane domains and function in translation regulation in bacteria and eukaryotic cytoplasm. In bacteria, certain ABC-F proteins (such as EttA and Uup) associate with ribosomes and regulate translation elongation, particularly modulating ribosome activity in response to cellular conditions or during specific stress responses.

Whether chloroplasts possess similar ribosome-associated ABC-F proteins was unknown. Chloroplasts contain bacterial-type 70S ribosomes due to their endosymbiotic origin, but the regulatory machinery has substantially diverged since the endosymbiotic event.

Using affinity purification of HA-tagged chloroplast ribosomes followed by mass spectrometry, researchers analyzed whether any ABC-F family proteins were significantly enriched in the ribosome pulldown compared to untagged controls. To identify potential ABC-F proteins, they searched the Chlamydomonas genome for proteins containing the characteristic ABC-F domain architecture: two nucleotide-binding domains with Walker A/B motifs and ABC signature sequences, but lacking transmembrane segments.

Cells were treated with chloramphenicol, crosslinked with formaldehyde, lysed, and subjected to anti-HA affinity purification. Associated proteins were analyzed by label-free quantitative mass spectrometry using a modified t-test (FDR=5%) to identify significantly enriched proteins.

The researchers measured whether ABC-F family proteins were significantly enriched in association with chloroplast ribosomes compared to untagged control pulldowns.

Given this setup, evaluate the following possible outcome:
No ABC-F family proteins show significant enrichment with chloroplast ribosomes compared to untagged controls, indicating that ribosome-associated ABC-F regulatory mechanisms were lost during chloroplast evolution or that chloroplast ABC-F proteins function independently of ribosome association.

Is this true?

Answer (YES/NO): NO